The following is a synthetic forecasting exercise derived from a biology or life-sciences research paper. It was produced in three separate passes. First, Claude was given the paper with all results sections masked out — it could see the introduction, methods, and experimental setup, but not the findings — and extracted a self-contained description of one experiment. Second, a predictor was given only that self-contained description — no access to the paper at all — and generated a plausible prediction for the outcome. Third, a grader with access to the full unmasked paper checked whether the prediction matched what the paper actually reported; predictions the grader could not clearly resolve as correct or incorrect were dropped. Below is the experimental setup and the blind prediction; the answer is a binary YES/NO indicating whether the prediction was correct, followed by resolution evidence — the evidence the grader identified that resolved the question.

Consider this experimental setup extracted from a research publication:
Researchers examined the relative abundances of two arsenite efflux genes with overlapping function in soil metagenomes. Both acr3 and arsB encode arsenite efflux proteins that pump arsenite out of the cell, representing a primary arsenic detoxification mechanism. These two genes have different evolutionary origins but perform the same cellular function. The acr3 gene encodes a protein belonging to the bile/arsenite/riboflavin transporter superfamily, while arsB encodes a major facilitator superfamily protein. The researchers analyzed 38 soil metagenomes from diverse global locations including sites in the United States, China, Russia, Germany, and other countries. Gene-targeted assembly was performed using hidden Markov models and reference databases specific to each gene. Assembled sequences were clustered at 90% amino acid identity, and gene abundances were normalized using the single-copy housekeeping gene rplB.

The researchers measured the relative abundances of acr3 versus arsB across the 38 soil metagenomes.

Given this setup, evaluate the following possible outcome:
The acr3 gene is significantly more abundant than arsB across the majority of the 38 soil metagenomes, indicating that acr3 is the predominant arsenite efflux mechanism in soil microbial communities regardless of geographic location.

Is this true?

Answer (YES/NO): YES